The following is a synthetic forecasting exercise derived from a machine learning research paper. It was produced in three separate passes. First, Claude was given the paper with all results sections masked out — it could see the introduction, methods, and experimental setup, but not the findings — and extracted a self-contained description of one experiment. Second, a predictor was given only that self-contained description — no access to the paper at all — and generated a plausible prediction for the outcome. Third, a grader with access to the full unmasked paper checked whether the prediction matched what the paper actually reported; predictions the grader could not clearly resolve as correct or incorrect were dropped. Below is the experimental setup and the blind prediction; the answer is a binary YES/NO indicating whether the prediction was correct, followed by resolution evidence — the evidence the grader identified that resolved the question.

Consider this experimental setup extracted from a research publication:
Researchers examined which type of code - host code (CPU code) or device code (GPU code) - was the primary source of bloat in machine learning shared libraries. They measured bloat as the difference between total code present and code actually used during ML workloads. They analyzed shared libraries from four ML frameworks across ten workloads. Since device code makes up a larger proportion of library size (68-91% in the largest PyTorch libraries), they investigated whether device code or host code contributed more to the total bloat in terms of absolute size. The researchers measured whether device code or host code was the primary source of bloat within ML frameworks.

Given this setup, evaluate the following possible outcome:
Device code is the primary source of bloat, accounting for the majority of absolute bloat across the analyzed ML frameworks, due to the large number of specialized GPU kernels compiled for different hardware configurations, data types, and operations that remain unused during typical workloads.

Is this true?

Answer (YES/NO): YES